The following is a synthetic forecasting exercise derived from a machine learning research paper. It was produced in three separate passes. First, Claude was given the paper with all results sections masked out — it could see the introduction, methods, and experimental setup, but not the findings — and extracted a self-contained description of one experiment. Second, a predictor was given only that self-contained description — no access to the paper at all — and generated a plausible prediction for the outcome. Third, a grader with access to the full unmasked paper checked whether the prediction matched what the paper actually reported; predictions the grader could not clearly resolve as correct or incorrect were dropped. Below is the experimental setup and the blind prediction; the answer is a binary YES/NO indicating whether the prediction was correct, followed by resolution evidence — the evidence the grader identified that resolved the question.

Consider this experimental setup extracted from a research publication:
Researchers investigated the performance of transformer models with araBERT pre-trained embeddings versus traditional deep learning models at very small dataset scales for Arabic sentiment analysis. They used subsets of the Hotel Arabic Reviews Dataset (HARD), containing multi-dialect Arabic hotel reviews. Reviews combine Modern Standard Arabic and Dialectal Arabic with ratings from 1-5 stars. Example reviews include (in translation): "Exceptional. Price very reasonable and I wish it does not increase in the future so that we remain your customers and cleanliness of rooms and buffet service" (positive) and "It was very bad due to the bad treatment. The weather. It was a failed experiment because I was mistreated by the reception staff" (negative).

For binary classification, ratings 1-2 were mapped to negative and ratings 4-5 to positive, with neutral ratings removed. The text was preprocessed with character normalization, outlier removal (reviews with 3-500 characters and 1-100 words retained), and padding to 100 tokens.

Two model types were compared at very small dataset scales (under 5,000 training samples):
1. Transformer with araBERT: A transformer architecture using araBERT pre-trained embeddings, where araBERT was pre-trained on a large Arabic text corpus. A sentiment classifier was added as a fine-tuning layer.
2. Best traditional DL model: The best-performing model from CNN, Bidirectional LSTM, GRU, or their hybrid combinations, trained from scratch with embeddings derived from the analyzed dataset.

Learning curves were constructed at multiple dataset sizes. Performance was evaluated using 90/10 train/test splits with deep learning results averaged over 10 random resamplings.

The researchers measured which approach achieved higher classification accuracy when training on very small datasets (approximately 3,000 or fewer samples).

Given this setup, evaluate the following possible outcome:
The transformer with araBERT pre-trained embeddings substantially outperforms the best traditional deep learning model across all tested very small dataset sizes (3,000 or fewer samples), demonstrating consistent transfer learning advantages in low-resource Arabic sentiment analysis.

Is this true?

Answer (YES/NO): NO